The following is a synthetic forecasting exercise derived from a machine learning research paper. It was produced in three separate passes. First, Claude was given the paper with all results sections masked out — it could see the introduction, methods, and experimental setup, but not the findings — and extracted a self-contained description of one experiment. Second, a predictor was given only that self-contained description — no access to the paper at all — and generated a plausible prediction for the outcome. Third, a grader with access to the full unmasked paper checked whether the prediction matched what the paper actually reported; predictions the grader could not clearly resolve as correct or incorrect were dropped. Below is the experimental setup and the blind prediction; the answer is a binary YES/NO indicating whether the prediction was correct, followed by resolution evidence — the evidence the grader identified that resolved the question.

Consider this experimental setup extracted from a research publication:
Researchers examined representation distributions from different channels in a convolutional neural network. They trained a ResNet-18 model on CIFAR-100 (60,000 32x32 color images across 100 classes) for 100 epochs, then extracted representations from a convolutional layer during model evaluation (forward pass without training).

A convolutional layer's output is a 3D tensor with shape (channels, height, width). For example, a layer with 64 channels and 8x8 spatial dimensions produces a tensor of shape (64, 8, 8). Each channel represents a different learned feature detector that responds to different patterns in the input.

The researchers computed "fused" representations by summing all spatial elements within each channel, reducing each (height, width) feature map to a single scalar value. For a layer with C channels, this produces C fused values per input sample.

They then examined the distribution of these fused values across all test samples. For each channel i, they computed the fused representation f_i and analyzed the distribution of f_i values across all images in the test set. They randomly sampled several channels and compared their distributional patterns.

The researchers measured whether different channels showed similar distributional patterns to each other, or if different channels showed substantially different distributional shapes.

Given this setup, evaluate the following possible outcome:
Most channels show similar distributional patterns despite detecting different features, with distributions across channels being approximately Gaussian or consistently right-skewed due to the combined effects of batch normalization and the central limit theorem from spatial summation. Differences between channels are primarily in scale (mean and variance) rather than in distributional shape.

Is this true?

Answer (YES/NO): YES